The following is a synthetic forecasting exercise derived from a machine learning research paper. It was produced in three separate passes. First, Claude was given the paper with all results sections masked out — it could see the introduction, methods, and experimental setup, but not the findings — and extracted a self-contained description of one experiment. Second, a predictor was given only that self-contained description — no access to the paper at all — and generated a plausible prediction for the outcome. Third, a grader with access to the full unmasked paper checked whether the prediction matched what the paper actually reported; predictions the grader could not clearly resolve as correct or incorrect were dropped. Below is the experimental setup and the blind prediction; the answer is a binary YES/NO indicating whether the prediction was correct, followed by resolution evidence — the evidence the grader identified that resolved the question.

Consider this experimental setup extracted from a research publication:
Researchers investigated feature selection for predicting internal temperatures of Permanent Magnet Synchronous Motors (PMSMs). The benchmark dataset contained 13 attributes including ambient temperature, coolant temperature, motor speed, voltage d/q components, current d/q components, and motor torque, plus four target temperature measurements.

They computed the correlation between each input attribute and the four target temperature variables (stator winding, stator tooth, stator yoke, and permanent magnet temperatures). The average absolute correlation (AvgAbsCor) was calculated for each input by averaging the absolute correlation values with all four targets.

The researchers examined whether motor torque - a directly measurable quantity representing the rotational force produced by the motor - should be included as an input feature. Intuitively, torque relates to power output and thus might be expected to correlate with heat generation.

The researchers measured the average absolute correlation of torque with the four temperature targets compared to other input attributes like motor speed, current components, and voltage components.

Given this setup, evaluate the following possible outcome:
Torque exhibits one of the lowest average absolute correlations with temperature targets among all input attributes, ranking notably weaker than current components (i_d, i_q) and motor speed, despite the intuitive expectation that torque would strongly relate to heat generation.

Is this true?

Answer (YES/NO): YES